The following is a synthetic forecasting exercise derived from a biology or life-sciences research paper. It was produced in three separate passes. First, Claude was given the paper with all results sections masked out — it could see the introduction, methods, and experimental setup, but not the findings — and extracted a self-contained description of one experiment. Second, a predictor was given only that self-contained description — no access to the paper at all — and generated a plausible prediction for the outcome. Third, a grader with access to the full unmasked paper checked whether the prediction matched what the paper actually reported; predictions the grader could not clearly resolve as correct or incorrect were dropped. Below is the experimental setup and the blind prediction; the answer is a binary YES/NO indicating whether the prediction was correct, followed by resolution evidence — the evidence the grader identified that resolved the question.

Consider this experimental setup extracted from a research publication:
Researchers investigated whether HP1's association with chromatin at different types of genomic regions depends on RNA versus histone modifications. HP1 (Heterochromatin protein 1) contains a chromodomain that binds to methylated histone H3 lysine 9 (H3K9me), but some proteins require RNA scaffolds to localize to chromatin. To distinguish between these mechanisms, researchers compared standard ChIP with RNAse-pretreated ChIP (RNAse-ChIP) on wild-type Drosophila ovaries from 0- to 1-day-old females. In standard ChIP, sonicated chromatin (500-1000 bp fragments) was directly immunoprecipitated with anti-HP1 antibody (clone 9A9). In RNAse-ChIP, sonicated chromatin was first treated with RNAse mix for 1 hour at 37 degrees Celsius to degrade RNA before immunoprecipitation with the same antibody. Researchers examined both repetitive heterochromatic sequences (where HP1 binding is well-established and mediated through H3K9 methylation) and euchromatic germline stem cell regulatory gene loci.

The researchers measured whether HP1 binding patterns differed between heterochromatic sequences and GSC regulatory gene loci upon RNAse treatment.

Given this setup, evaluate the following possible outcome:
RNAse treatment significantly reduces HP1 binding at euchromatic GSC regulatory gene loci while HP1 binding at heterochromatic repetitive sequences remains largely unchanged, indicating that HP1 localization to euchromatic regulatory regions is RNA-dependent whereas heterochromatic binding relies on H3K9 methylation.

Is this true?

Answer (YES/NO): YES